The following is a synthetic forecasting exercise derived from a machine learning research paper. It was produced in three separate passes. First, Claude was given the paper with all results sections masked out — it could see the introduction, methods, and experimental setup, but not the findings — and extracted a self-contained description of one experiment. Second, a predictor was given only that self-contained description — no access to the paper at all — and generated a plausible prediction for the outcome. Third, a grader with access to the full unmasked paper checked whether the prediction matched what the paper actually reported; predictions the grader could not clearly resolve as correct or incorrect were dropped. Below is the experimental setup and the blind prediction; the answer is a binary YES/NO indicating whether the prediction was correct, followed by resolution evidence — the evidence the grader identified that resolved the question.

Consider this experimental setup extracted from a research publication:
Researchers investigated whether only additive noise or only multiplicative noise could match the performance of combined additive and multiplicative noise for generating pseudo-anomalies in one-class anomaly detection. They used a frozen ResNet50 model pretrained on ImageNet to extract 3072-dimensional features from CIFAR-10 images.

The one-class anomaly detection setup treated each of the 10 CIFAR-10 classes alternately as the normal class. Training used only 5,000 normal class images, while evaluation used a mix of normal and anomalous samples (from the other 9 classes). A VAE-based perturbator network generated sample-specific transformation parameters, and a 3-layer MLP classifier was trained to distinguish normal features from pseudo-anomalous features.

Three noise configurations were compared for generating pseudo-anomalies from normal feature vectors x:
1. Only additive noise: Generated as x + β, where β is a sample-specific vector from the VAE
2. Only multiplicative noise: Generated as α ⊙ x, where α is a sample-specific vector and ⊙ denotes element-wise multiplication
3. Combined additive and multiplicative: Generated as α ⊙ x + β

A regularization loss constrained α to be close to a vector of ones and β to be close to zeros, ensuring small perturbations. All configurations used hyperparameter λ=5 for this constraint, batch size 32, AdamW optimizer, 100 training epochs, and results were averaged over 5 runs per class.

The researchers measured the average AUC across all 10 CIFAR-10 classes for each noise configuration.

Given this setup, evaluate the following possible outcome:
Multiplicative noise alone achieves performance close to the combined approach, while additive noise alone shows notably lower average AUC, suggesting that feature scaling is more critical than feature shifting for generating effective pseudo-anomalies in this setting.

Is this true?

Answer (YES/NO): NO